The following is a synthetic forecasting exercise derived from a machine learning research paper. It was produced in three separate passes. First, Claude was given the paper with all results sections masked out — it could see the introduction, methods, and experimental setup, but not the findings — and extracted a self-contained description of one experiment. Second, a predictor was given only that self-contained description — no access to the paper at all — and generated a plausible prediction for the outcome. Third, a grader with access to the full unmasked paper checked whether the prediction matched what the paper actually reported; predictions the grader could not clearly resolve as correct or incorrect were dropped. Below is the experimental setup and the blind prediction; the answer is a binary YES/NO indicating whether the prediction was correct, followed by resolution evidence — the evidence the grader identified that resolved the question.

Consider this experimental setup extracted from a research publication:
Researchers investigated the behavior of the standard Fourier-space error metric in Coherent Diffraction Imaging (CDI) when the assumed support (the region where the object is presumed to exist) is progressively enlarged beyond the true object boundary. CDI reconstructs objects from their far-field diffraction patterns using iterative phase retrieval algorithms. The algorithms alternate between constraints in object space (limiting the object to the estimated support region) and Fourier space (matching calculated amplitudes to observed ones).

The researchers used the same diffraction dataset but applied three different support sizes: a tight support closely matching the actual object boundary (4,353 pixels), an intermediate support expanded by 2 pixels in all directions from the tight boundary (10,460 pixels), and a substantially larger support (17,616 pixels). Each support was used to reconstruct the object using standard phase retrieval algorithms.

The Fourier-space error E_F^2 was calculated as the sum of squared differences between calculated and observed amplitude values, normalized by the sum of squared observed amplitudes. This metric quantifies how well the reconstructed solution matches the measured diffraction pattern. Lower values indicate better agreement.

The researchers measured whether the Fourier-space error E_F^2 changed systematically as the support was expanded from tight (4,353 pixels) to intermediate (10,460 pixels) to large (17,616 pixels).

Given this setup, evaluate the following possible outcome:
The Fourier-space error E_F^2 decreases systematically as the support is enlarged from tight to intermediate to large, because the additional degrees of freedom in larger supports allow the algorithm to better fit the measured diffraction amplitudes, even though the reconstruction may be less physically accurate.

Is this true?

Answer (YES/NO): NO